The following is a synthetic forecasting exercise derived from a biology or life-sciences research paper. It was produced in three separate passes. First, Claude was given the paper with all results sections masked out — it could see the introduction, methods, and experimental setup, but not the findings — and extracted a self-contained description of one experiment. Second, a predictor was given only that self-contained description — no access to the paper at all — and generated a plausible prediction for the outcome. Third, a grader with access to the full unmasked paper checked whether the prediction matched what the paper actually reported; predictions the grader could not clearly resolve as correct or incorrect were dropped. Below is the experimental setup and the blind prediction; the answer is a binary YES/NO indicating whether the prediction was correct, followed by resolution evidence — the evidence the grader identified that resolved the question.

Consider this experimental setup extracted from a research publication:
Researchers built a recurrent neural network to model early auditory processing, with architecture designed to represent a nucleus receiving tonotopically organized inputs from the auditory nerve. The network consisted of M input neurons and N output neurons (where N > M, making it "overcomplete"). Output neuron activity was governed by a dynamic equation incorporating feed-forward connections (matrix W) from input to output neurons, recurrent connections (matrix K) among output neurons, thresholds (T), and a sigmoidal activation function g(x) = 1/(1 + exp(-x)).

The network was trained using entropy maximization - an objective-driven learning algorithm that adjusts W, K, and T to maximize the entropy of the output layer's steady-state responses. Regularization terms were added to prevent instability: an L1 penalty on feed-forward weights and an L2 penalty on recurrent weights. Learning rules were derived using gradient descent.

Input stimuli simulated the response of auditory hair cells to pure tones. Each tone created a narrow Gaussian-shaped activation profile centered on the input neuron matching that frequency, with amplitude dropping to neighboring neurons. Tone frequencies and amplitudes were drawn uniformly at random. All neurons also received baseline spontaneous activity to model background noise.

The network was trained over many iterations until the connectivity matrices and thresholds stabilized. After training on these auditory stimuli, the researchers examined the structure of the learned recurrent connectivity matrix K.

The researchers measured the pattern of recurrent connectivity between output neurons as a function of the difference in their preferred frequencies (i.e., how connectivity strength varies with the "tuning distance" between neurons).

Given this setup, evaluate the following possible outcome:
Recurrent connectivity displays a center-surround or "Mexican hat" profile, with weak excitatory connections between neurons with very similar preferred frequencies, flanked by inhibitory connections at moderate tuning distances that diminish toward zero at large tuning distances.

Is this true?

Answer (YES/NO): YES